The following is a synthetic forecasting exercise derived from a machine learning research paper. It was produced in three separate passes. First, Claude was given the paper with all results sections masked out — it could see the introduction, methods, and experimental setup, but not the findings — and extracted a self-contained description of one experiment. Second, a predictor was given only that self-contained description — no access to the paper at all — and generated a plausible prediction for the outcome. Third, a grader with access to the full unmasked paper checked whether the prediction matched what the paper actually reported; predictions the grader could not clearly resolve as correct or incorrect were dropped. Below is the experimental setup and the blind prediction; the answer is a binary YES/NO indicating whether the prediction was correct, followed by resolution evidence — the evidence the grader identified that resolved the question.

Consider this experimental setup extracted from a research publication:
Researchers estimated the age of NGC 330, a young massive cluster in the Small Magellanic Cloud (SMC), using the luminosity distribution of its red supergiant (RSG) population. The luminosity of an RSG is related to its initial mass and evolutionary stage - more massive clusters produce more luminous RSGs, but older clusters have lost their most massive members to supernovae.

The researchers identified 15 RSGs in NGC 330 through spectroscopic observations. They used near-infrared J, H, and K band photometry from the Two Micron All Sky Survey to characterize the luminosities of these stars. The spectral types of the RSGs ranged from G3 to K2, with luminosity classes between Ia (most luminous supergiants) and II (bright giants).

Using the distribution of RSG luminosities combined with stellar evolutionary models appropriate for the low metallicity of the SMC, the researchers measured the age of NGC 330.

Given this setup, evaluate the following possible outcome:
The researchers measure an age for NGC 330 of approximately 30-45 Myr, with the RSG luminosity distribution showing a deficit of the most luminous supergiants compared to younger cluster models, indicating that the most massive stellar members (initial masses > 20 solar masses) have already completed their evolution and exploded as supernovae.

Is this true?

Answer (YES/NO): NO